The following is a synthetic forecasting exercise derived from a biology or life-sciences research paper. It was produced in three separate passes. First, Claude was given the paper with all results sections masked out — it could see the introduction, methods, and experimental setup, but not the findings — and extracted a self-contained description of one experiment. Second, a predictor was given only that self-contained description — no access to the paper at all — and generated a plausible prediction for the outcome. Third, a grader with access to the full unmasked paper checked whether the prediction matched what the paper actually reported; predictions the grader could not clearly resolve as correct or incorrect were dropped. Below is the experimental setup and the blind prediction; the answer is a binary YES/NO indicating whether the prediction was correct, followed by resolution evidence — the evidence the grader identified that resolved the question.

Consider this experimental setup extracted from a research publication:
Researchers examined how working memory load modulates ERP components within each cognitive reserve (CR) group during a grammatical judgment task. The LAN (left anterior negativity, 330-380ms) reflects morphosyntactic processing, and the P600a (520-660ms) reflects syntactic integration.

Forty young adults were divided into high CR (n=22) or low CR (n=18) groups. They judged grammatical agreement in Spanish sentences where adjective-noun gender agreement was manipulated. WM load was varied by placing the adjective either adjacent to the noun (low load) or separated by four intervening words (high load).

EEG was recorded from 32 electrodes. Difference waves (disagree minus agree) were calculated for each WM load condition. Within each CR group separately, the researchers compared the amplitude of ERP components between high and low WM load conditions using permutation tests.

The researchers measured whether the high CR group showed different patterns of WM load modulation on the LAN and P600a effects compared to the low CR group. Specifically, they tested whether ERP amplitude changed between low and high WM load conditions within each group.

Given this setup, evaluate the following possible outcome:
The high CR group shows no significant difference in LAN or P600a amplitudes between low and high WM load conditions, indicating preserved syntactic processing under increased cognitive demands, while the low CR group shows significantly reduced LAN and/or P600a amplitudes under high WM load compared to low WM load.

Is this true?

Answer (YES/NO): NO